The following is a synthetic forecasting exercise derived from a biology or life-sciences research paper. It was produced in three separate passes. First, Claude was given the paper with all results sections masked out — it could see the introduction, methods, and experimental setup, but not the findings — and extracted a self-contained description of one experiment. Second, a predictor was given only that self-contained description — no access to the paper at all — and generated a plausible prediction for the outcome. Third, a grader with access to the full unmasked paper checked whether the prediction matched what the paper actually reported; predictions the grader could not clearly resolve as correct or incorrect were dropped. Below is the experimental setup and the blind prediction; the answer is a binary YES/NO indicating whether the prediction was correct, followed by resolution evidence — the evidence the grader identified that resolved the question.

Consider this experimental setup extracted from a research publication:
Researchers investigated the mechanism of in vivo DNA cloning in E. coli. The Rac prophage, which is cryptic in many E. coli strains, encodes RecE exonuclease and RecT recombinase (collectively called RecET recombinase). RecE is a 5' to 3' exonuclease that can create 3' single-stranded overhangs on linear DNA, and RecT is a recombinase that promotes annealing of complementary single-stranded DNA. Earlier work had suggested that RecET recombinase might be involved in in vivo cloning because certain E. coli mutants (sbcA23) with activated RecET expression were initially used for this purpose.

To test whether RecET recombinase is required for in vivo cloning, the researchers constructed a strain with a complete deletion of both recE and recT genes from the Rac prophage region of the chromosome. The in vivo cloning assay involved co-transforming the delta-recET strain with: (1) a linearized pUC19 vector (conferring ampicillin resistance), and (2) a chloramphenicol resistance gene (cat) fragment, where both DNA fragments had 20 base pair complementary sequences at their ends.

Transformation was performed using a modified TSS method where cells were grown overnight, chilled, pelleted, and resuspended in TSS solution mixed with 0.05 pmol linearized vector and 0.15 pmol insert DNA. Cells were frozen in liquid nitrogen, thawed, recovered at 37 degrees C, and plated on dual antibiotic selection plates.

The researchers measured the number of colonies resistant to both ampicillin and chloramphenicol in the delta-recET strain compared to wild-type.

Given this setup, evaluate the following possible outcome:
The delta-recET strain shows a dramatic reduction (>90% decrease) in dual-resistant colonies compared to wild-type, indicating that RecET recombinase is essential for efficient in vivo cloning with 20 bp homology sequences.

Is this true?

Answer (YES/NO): NO